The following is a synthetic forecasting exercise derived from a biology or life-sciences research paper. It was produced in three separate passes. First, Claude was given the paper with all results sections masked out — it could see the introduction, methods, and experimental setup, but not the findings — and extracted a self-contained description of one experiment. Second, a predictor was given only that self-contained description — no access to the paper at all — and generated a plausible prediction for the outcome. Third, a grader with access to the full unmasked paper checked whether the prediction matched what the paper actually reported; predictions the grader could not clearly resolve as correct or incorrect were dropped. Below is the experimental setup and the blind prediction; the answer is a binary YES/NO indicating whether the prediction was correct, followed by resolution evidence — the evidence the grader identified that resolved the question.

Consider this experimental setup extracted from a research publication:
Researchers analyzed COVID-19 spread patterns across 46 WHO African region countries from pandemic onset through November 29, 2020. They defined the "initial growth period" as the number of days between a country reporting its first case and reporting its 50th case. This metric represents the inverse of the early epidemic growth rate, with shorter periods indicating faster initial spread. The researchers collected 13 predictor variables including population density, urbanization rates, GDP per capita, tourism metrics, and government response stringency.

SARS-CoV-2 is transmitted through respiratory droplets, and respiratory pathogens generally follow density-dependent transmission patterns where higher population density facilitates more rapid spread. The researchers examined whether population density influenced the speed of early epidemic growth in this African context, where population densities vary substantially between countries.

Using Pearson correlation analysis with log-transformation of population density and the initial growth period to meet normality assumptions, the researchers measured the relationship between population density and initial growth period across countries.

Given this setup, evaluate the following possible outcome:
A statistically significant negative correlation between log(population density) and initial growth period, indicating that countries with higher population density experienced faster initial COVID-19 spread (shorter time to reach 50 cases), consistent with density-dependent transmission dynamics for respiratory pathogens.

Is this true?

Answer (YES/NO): NO